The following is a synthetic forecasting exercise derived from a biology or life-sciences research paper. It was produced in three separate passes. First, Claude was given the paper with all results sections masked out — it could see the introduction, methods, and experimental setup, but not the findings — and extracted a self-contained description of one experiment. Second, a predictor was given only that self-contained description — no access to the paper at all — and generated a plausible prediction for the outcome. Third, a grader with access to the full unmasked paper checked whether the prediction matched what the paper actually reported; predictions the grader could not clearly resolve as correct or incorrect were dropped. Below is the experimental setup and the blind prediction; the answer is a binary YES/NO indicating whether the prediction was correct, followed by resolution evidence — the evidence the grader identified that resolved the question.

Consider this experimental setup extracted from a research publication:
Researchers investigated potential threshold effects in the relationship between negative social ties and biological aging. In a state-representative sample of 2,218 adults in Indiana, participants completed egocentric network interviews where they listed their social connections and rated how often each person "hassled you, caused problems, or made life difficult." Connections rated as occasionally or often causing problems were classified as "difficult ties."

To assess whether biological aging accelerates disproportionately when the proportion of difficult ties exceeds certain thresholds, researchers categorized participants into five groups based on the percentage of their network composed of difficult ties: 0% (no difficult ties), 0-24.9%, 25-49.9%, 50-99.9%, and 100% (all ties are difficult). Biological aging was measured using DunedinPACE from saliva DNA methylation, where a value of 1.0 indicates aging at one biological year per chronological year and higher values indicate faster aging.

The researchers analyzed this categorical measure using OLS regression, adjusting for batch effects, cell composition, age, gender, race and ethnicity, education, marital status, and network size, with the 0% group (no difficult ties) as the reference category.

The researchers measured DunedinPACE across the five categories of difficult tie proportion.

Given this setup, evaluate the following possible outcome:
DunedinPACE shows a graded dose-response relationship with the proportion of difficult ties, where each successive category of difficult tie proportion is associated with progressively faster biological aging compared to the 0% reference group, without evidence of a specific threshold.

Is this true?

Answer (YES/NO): NO